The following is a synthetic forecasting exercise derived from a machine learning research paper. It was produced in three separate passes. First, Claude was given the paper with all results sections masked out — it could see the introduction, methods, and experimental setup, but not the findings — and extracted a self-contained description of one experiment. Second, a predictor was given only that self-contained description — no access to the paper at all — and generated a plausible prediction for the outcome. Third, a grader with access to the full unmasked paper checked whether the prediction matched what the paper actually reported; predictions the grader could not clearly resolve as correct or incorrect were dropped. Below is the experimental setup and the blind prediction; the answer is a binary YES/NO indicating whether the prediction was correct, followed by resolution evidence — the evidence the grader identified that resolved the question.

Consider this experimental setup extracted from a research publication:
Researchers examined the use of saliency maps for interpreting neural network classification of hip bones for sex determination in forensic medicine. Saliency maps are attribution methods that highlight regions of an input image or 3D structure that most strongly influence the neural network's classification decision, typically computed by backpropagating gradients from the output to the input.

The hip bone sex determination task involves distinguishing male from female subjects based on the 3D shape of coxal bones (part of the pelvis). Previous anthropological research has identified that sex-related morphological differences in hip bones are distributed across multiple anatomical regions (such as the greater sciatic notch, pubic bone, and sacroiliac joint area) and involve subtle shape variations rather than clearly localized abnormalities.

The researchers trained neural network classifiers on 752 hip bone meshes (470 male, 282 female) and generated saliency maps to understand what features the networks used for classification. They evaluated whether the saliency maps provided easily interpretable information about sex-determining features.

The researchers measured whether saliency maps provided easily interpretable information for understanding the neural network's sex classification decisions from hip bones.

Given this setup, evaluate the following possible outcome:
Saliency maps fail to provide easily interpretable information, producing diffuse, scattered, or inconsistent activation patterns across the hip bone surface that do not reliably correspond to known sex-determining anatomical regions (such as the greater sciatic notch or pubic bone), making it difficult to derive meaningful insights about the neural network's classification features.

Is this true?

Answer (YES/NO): YES